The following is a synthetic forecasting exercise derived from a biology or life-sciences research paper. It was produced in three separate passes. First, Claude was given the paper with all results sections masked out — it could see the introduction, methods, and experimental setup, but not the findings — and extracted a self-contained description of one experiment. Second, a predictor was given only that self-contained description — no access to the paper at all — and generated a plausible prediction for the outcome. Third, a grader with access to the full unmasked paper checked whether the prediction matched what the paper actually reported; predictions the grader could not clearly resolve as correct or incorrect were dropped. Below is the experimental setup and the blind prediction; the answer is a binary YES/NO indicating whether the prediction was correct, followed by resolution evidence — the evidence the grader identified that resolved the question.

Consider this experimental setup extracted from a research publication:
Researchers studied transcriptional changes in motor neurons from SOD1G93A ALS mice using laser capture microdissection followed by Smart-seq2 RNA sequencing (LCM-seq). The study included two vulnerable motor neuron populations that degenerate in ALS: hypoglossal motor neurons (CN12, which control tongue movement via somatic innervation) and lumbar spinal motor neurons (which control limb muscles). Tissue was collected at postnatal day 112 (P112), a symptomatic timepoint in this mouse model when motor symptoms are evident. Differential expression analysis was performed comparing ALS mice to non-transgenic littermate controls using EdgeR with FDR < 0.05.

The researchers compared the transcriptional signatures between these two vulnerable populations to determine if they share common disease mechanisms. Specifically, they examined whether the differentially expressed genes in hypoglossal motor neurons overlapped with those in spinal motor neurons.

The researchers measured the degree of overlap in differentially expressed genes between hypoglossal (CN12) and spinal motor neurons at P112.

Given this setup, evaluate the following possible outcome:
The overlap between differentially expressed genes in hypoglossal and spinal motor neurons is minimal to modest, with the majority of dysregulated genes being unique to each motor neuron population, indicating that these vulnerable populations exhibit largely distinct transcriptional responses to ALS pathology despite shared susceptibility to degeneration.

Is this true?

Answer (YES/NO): YES